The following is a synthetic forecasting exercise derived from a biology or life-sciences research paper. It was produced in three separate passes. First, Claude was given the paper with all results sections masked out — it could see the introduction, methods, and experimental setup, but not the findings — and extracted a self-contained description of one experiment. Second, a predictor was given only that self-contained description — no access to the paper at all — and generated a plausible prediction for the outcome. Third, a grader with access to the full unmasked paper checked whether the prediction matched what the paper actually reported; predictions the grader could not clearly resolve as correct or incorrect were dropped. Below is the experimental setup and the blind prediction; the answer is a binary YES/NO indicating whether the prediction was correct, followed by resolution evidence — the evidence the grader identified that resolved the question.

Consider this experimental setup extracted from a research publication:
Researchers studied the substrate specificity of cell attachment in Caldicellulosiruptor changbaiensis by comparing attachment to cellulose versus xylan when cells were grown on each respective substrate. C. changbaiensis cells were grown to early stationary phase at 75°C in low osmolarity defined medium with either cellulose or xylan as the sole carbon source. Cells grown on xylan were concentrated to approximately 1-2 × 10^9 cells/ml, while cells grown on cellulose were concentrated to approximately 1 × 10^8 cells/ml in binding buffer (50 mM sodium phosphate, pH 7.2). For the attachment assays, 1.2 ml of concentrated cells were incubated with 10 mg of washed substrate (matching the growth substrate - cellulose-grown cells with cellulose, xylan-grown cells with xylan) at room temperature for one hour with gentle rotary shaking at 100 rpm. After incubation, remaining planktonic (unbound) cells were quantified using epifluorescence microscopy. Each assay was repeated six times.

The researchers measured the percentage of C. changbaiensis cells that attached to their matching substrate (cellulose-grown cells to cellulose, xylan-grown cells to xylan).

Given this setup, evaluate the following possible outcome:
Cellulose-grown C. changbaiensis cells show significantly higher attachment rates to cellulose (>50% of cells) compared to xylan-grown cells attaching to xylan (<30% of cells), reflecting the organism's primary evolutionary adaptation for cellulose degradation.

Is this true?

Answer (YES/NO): NO